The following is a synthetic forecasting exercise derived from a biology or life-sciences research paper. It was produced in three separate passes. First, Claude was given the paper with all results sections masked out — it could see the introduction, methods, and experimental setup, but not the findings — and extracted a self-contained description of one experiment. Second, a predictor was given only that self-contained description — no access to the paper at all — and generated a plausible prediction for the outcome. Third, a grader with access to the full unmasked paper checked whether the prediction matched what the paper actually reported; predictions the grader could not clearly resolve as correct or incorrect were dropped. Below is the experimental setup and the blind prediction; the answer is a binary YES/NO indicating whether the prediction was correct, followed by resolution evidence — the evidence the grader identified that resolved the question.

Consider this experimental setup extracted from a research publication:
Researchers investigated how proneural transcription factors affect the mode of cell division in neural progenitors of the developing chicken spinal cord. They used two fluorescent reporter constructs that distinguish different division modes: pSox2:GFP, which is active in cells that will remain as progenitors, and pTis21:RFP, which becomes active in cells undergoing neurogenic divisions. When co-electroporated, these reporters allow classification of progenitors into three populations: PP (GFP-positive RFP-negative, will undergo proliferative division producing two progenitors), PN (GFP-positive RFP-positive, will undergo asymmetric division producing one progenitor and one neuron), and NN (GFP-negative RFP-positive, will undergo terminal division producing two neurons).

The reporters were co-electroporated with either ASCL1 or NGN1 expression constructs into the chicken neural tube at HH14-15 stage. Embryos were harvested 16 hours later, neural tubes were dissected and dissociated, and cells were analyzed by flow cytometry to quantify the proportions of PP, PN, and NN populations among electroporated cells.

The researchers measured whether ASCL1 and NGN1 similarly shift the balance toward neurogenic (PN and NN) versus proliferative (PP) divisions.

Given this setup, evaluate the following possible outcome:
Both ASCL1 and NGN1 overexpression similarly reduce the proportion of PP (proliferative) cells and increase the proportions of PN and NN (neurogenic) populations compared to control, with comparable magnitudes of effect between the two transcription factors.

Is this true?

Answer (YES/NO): NO